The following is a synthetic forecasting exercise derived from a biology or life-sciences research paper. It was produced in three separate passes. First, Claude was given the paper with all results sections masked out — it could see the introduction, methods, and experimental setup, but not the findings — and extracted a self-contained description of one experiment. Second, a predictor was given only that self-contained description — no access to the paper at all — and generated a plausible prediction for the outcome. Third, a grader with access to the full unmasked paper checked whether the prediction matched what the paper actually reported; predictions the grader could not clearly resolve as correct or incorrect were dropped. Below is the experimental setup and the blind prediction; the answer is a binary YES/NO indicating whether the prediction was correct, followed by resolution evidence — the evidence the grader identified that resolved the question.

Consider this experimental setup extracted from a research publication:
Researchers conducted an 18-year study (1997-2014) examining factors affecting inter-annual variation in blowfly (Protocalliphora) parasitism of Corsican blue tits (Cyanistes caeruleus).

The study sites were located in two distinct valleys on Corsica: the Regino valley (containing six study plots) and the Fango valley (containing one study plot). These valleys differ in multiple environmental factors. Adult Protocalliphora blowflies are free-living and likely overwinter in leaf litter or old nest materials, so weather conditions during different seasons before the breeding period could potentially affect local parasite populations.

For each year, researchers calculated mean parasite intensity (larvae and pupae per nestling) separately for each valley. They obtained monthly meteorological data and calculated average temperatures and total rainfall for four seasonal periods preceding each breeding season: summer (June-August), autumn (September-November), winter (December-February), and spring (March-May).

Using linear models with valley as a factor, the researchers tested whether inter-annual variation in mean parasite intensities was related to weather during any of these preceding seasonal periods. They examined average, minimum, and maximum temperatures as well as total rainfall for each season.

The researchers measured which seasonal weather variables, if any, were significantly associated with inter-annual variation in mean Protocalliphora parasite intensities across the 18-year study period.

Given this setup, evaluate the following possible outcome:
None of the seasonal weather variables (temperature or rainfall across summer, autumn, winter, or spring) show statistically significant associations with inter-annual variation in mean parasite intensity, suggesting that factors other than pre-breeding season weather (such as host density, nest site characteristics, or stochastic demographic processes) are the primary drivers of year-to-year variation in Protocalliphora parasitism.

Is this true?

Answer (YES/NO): NO